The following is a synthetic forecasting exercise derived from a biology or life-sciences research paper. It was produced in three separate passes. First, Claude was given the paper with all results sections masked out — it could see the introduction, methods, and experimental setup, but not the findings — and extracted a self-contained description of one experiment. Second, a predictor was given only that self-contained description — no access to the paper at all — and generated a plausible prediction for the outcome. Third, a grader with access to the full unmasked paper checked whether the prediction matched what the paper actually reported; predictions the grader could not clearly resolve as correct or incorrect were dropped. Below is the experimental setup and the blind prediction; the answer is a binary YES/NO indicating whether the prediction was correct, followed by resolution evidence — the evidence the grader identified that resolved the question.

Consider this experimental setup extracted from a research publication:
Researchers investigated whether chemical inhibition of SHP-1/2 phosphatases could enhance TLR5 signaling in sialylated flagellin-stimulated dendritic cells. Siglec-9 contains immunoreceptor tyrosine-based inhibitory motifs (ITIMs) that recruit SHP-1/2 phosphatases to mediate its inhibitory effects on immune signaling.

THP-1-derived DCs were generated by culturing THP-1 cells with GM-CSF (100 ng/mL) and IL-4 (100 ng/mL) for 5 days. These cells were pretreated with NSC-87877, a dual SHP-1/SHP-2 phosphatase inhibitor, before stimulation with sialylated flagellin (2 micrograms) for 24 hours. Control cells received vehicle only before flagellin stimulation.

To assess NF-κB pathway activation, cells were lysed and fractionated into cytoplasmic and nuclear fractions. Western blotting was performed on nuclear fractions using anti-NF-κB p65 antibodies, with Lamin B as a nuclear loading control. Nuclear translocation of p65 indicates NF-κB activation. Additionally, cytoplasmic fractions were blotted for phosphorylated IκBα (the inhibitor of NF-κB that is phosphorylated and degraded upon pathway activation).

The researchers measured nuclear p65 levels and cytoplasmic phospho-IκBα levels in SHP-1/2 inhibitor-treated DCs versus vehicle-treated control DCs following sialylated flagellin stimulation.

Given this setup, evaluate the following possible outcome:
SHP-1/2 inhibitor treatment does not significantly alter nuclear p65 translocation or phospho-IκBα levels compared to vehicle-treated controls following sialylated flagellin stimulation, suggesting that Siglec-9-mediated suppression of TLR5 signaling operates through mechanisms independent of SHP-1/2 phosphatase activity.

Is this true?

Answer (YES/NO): NO